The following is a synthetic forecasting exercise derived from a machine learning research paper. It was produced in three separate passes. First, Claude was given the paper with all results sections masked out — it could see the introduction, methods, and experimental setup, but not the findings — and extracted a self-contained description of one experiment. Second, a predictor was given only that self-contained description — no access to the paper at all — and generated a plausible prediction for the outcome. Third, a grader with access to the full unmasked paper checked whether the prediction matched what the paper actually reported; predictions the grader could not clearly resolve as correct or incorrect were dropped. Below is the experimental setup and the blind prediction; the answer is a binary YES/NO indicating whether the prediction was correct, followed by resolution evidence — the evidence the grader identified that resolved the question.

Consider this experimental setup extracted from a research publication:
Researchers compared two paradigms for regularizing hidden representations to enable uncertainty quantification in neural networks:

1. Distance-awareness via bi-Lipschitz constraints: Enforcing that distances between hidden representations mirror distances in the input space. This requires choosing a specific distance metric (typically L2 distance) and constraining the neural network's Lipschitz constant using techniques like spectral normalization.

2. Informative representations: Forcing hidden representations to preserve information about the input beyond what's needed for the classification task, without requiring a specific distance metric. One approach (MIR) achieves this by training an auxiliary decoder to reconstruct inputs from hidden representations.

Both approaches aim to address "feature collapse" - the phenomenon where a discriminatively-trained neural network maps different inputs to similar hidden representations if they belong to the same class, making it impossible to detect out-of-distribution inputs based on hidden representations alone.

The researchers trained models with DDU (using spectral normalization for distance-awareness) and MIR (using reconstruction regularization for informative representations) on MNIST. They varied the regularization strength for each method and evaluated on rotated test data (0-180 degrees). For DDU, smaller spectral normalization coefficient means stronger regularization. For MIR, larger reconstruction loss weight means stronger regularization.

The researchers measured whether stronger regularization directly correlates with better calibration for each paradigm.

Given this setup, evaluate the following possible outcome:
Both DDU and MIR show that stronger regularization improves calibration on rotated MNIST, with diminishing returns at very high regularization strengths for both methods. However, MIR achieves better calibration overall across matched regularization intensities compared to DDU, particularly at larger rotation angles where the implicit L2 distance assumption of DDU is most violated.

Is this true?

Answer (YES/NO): NO